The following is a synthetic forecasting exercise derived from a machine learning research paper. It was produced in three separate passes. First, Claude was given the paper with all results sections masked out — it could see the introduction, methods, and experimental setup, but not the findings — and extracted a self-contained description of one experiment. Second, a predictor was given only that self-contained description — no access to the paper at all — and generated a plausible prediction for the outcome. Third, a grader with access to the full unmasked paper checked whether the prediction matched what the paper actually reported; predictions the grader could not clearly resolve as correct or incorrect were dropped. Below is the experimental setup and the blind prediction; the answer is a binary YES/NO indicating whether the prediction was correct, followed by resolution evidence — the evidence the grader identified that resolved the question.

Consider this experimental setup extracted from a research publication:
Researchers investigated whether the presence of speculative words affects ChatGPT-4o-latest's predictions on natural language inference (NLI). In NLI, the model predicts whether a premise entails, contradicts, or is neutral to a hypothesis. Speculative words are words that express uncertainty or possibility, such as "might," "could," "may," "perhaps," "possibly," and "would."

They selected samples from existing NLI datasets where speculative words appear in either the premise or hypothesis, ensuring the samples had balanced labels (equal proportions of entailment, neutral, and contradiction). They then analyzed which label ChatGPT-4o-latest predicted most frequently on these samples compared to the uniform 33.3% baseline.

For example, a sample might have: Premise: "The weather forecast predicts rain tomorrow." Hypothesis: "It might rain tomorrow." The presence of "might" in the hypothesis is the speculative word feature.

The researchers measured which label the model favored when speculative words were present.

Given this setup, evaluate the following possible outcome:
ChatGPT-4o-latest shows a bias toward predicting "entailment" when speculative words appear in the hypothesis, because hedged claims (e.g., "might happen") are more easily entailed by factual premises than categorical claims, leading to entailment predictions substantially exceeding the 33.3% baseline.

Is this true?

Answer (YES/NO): YES